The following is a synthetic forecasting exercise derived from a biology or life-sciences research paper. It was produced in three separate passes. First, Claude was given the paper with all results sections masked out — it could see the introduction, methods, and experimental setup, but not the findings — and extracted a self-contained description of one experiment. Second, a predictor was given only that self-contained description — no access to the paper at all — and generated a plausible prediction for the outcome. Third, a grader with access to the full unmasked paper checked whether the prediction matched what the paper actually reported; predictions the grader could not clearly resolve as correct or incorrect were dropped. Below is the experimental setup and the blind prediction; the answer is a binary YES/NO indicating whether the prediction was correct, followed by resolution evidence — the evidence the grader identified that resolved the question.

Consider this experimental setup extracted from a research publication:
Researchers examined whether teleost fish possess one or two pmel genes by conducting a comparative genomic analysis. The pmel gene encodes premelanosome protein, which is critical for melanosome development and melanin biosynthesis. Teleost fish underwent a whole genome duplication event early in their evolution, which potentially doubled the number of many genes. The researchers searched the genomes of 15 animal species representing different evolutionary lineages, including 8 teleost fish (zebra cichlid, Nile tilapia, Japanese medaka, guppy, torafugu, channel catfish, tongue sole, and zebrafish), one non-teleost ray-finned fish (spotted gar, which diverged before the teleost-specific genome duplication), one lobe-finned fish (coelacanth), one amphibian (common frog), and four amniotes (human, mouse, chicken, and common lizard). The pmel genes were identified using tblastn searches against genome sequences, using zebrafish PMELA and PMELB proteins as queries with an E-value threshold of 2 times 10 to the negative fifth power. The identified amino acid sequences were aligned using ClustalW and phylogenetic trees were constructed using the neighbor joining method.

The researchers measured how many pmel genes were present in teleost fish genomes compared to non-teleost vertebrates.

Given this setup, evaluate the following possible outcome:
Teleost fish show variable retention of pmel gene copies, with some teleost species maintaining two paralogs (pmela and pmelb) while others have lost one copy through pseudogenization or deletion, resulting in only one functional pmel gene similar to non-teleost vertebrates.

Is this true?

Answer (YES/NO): NO